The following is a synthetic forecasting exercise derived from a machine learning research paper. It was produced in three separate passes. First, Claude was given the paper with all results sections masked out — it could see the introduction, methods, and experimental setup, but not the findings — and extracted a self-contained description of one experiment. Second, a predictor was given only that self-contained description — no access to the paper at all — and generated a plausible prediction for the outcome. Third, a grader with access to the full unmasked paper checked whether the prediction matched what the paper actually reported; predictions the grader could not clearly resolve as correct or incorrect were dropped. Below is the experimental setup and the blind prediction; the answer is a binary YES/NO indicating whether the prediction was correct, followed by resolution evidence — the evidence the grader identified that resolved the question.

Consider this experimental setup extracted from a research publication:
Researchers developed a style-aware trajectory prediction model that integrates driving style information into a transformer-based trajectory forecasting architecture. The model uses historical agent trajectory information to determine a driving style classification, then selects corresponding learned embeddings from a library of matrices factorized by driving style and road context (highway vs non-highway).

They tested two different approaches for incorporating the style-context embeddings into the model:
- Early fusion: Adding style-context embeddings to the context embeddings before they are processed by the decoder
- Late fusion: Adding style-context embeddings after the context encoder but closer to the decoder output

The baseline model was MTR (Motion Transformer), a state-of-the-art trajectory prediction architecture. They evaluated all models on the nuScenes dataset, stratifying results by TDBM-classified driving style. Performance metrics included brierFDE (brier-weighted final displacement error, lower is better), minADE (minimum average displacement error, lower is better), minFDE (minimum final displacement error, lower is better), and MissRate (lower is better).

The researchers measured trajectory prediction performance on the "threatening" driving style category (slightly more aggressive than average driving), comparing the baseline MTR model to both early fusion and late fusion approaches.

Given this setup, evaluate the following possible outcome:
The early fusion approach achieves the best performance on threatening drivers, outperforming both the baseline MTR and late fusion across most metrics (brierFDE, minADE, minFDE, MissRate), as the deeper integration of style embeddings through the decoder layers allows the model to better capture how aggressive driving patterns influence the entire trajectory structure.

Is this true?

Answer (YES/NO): YES